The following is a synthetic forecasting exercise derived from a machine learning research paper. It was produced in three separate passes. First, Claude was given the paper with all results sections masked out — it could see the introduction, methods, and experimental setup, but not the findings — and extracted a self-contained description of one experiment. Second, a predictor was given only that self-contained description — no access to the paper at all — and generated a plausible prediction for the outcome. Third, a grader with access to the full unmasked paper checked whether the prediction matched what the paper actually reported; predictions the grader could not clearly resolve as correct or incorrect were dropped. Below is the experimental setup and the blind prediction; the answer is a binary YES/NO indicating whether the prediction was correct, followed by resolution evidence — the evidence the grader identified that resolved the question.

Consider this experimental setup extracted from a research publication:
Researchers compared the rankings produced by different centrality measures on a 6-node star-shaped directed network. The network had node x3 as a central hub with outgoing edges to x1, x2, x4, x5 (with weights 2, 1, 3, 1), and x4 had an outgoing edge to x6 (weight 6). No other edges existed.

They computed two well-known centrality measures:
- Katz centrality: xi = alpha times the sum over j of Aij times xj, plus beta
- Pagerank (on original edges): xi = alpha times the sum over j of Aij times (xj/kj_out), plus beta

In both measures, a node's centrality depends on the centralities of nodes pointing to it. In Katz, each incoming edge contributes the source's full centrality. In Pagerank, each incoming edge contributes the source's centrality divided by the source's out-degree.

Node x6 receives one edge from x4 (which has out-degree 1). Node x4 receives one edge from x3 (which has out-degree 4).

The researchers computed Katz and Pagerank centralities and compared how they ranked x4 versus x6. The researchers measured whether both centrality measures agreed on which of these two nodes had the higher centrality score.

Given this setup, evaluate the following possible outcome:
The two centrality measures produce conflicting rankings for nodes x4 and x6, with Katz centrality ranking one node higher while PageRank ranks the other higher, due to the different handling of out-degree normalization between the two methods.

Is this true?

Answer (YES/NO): NO